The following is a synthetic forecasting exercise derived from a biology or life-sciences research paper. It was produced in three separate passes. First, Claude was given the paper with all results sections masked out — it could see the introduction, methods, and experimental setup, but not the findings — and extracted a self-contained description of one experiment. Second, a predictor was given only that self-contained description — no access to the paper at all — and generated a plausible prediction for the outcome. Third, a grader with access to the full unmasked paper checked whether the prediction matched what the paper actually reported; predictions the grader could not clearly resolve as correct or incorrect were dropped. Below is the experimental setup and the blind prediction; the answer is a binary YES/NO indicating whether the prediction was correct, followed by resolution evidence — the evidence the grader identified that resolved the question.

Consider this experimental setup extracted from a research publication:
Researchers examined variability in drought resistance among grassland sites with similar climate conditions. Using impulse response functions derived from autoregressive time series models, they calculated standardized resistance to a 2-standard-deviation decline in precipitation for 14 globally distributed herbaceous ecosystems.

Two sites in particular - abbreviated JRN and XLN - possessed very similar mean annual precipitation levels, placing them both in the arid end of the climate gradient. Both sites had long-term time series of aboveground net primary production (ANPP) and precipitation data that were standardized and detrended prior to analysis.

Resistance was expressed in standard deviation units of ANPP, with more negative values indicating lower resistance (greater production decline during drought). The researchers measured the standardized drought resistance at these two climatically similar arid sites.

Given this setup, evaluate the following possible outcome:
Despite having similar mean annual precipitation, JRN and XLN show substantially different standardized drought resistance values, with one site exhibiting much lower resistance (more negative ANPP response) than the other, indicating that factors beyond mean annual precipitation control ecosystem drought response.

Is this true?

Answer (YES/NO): YES